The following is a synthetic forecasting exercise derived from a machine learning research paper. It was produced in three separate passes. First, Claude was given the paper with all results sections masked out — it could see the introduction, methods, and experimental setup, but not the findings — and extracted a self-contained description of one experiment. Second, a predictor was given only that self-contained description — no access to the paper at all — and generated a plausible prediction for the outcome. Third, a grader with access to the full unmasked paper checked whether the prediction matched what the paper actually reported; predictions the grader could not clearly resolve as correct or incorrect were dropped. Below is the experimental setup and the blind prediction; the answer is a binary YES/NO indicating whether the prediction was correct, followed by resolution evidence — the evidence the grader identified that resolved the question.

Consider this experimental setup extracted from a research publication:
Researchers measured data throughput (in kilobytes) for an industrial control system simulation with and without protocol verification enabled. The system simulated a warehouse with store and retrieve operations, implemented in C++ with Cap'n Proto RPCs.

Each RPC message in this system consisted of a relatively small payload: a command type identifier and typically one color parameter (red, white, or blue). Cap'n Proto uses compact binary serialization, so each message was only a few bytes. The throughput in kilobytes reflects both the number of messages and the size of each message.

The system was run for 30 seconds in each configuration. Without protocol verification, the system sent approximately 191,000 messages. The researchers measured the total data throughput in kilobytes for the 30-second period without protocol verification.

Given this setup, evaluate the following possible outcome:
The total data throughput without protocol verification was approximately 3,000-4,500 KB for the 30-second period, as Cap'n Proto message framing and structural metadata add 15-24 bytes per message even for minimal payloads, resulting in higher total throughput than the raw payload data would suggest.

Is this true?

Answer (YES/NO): YES